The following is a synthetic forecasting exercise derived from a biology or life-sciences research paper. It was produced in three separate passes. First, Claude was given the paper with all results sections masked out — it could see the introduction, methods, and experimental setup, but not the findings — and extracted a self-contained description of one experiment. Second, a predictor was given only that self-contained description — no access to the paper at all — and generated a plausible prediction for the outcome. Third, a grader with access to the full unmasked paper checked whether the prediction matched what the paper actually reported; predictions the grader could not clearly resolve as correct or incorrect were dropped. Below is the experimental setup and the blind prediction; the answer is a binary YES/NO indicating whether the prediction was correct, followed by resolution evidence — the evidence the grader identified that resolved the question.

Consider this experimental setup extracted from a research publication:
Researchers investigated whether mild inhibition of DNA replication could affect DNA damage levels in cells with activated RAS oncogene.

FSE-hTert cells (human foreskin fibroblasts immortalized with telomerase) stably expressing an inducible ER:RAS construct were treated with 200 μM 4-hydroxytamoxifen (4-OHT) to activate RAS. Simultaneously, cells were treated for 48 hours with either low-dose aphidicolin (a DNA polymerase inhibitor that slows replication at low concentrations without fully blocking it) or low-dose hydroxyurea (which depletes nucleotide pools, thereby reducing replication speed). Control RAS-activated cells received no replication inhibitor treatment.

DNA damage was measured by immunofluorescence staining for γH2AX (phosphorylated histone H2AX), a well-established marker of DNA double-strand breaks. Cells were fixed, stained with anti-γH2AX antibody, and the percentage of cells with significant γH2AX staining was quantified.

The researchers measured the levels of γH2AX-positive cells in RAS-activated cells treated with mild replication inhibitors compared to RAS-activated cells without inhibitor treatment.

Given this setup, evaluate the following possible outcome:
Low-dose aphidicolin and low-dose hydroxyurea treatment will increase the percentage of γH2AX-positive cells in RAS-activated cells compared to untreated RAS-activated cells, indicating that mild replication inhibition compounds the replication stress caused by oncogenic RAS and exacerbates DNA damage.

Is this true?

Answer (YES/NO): NO